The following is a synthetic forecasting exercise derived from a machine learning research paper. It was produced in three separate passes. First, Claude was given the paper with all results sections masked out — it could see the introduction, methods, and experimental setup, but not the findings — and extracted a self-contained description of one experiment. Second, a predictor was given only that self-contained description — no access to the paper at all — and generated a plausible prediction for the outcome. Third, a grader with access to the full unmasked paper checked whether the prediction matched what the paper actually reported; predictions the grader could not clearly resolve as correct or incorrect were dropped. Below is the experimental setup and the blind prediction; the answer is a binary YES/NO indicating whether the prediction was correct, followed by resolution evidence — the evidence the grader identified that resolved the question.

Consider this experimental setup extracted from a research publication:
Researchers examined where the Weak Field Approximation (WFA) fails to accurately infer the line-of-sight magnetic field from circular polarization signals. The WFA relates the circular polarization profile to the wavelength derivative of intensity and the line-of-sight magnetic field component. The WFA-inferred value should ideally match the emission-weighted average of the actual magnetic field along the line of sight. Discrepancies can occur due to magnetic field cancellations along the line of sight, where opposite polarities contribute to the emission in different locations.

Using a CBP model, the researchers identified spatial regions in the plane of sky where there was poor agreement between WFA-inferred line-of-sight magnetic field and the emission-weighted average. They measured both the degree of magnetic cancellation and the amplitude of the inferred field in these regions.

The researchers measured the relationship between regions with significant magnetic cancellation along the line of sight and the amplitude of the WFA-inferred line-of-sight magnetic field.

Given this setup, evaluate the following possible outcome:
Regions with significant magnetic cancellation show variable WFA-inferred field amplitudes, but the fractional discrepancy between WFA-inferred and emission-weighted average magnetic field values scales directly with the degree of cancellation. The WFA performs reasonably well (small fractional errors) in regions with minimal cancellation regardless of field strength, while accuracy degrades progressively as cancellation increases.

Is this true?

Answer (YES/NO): NO